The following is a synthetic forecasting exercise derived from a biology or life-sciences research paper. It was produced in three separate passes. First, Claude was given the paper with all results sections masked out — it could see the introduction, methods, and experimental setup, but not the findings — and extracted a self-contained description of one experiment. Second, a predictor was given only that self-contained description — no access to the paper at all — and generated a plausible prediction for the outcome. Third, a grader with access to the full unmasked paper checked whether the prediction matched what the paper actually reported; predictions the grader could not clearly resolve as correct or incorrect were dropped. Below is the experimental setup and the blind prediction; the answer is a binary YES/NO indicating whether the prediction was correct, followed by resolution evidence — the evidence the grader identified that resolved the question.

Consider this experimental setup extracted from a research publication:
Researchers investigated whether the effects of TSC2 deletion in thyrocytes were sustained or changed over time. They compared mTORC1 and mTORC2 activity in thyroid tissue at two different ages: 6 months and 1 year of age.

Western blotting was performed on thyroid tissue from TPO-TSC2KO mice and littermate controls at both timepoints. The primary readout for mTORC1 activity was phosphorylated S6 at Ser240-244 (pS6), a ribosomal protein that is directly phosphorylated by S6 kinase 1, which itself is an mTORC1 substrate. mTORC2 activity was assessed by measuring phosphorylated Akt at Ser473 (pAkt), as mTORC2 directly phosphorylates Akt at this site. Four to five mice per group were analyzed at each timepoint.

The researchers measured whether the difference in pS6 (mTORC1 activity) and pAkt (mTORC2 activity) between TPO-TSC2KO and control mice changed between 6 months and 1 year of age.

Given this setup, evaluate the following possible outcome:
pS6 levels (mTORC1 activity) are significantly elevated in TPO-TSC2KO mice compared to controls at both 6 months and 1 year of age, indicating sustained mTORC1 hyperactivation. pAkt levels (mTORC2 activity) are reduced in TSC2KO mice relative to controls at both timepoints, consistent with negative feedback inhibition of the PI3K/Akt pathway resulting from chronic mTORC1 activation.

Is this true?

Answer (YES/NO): YES